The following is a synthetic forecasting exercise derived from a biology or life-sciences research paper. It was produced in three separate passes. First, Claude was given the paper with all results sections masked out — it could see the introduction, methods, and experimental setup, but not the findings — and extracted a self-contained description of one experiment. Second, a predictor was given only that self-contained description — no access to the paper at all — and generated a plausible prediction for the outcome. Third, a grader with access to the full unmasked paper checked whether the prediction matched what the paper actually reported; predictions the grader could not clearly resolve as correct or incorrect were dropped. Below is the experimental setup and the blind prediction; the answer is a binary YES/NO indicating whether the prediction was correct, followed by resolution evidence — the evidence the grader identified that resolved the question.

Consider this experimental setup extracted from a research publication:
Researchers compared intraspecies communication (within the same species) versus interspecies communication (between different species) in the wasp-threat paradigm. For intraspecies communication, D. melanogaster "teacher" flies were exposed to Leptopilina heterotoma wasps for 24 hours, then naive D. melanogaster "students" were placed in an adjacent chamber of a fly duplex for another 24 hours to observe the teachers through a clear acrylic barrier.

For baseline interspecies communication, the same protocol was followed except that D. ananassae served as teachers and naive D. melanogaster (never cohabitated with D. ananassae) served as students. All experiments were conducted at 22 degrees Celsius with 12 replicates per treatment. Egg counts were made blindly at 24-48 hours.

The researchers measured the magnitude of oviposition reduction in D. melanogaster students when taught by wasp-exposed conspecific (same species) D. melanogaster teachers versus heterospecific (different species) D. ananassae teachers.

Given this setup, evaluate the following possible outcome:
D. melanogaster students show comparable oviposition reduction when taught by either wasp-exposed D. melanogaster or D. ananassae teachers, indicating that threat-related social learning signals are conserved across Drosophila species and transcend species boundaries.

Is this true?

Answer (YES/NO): NO